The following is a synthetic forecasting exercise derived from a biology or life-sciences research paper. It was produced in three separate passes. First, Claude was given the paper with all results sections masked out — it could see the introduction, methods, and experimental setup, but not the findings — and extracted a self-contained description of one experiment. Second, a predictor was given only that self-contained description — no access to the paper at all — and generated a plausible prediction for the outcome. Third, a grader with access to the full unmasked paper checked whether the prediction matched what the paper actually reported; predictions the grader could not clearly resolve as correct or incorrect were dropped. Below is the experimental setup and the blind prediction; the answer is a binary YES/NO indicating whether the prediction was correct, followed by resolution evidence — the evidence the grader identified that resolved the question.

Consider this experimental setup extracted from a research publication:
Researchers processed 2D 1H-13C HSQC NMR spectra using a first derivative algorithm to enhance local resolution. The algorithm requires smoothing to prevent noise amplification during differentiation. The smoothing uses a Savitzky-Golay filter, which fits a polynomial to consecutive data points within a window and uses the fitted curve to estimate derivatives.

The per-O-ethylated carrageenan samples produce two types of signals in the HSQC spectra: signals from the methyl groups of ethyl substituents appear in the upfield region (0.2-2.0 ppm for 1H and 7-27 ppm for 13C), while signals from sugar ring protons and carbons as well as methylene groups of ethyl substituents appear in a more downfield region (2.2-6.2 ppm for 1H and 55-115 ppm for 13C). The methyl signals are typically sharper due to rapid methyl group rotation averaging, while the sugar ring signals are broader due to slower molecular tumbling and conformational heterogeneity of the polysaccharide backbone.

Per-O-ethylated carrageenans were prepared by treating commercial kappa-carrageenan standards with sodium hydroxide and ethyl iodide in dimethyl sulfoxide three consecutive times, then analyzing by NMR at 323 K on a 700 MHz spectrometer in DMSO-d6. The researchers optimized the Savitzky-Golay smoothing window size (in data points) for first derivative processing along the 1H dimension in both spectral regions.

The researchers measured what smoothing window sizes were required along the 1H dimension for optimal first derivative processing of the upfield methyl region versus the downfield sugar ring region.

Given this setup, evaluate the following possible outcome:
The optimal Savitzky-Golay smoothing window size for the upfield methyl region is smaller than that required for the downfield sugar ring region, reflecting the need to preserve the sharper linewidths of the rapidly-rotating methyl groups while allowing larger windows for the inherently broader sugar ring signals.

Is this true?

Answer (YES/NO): YES